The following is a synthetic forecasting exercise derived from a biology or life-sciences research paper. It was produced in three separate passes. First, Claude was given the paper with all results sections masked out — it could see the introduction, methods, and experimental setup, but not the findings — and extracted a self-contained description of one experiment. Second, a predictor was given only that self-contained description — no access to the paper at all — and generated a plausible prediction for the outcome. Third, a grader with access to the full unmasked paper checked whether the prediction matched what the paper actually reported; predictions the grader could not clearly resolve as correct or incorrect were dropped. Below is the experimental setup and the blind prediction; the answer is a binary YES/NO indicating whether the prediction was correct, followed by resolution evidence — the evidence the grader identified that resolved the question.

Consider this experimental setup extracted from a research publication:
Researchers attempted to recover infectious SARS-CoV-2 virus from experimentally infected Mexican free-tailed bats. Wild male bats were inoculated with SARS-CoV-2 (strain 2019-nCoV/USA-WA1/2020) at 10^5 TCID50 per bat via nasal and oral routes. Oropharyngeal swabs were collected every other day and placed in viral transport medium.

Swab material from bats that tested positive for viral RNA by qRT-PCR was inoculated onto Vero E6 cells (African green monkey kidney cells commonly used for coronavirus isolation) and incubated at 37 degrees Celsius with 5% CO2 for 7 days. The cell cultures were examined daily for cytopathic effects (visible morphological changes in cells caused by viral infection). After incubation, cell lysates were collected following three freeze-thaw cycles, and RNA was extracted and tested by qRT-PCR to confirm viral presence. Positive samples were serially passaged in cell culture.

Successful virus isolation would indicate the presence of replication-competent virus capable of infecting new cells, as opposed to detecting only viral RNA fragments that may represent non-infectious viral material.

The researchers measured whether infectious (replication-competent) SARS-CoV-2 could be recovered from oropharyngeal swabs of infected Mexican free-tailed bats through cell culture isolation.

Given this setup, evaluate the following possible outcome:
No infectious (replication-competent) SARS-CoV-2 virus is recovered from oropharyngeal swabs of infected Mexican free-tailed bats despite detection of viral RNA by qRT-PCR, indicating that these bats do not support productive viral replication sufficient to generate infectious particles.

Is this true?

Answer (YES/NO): NO